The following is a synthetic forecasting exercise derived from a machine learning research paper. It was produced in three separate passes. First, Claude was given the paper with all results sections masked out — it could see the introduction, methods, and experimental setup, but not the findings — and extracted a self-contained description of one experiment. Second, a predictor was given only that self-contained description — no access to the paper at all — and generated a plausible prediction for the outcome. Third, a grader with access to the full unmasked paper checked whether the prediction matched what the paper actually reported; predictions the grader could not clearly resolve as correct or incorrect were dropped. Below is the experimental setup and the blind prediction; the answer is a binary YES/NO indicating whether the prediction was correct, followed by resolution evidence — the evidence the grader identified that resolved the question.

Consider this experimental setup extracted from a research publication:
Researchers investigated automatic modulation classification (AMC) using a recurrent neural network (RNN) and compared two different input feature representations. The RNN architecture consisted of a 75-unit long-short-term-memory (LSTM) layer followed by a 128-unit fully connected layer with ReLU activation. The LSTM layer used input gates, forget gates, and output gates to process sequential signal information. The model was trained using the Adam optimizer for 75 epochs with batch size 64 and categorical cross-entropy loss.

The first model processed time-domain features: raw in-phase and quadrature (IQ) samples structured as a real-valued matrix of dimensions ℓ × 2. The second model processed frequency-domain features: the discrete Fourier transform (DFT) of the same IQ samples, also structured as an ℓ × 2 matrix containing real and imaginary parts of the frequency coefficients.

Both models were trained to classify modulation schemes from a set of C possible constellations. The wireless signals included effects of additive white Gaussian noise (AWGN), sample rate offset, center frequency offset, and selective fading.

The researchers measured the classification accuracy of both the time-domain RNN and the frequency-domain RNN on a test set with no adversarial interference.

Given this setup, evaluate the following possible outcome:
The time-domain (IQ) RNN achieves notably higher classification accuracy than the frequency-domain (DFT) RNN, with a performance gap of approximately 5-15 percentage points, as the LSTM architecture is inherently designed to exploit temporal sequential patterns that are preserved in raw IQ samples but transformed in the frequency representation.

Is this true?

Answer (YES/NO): NO